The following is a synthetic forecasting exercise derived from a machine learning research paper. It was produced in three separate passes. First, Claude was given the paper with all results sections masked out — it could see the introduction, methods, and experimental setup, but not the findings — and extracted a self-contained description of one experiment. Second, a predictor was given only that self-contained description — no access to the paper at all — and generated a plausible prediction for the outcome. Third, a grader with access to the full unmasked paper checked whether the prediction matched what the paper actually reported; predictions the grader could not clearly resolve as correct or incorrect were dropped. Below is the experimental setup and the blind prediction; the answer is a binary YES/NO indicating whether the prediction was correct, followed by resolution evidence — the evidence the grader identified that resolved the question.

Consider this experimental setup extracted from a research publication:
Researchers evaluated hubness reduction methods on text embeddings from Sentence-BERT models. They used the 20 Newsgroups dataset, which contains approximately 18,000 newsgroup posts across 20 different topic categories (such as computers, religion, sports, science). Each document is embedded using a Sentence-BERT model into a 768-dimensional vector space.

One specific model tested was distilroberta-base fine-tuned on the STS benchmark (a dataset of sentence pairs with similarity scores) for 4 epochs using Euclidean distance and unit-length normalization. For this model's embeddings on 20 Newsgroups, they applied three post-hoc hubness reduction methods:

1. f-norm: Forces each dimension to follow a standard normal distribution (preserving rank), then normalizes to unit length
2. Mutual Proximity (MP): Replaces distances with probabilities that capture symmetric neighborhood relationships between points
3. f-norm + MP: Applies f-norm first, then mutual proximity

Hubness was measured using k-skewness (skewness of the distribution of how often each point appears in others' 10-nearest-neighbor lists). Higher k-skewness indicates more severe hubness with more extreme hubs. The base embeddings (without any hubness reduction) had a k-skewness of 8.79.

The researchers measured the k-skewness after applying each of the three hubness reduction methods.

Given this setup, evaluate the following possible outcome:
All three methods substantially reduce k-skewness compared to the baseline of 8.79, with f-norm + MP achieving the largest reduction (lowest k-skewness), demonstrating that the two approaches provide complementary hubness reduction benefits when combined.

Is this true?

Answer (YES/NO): NO